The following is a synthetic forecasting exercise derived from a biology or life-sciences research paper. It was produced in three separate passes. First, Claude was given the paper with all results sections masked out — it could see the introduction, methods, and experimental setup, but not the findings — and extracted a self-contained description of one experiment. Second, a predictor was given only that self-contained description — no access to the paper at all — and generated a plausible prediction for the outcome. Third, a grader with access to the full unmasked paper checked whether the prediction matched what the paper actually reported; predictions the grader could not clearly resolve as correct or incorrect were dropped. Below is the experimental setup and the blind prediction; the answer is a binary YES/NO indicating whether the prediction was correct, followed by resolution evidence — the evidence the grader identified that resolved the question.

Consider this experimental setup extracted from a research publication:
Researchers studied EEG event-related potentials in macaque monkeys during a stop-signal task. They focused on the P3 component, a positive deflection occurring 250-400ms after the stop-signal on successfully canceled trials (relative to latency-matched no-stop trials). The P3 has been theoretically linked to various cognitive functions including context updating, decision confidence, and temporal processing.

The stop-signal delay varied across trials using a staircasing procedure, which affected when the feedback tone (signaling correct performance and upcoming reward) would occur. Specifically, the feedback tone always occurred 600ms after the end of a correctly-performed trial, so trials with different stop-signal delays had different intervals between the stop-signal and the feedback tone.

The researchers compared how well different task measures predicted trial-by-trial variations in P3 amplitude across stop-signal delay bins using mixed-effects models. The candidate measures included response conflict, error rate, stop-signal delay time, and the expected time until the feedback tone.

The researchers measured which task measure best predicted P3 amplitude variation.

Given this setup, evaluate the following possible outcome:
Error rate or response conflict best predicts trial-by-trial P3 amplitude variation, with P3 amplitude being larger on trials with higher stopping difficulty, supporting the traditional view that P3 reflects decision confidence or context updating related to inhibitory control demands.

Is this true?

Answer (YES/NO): NO